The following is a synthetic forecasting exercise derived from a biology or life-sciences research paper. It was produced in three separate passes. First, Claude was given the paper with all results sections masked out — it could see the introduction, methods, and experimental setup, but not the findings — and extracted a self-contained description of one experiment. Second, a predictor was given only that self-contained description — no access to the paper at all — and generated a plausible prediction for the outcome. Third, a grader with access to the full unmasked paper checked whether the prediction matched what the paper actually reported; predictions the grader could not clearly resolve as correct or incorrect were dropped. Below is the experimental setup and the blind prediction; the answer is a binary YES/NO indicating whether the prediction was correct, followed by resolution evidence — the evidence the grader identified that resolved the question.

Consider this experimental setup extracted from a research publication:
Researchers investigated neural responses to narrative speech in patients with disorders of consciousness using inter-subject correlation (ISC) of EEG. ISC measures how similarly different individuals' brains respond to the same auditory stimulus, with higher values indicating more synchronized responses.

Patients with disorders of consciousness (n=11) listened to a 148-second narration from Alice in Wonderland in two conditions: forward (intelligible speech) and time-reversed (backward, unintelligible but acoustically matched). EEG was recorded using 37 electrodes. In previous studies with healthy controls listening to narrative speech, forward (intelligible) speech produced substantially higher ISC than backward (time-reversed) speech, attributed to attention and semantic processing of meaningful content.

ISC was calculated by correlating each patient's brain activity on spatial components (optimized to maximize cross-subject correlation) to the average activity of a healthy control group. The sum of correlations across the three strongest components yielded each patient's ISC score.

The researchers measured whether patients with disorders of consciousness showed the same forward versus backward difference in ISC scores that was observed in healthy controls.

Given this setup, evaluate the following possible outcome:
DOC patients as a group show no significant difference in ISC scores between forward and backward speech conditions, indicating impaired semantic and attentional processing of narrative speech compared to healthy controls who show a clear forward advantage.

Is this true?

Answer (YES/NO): YES